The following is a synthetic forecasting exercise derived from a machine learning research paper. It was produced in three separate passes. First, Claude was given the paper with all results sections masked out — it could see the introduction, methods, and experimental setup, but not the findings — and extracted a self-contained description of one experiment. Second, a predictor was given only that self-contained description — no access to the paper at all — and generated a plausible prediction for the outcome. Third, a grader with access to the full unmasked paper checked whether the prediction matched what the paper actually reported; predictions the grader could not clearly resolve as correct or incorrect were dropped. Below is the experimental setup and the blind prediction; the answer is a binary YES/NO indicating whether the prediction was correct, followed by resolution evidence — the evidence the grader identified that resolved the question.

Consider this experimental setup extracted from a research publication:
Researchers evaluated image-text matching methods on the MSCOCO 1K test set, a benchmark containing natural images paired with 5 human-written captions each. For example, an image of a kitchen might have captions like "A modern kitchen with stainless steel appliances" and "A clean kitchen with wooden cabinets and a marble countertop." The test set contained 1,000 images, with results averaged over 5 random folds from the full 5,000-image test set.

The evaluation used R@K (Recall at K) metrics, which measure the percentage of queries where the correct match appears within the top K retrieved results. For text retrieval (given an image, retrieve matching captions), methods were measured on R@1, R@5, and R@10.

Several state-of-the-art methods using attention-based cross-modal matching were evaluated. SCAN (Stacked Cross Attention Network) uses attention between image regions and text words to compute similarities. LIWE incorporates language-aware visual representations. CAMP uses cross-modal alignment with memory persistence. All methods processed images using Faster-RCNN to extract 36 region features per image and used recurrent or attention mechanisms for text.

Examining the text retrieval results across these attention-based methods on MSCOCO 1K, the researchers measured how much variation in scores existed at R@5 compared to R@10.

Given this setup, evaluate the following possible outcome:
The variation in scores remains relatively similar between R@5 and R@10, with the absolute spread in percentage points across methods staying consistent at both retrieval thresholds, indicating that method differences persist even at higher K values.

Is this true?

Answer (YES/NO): NO